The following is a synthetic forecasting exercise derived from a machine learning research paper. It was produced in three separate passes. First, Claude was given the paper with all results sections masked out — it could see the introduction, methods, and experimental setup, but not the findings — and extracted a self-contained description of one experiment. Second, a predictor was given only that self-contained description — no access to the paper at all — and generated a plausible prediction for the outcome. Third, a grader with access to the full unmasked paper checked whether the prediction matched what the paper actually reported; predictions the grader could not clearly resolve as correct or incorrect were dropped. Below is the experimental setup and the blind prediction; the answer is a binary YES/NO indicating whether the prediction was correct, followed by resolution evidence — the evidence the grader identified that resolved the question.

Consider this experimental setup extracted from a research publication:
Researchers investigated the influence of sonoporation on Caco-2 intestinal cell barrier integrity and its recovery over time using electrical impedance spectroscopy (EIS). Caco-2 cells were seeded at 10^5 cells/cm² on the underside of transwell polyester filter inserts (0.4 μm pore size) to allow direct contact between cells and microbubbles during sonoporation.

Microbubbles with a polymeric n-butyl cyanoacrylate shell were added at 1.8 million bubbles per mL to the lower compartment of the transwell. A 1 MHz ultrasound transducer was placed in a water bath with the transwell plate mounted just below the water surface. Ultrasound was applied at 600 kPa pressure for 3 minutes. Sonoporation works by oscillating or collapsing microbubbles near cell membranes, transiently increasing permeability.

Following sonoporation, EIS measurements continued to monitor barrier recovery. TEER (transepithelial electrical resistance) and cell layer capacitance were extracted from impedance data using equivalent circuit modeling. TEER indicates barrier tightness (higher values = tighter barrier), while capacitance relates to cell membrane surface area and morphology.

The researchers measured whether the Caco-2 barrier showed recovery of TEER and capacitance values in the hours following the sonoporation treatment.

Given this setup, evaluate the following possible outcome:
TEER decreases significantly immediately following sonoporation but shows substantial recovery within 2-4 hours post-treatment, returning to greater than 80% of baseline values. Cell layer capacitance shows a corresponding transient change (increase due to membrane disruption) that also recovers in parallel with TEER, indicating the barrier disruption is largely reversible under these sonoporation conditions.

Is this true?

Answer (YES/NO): NO